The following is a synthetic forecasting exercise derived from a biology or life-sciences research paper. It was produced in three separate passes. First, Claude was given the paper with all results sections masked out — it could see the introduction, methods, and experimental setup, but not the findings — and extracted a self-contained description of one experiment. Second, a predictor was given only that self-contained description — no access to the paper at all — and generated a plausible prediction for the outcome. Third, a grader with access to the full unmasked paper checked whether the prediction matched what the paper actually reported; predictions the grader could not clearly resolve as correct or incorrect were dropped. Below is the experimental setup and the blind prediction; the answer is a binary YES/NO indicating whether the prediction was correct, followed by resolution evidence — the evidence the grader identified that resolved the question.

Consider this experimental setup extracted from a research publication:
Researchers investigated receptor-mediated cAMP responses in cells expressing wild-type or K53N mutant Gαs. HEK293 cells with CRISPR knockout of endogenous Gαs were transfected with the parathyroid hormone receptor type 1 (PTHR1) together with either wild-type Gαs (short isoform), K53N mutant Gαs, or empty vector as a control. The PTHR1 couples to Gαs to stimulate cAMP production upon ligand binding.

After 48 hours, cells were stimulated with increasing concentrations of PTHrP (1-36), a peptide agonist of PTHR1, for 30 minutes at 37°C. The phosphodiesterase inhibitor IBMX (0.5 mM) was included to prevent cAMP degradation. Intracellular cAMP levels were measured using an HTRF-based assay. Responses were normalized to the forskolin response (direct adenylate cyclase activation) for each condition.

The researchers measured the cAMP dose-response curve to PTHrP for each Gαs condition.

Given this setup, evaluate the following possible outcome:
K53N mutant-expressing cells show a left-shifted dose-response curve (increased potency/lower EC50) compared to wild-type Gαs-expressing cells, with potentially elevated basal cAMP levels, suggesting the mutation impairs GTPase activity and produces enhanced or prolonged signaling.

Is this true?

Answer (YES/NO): NO